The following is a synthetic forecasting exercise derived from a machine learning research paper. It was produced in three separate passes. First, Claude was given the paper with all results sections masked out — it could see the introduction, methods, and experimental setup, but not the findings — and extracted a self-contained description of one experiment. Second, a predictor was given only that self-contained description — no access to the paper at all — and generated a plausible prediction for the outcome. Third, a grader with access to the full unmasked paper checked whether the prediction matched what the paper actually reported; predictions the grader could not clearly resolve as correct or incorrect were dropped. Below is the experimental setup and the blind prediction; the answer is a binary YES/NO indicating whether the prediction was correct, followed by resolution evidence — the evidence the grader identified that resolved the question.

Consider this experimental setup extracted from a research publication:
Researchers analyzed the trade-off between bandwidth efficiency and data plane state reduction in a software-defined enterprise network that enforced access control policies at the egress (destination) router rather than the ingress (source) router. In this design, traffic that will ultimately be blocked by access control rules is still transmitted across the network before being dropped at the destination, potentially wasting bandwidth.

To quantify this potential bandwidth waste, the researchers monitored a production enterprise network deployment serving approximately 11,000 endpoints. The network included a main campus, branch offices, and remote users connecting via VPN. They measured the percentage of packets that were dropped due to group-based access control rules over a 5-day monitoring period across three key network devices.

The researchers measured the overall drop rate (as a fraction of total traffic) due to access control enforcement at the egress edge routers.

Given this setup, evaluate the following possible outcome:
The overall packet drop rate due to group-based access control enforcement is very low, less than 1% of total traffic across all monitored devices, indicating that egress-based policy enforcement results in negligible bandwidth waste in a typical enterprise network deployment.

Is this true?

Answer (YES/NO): YES